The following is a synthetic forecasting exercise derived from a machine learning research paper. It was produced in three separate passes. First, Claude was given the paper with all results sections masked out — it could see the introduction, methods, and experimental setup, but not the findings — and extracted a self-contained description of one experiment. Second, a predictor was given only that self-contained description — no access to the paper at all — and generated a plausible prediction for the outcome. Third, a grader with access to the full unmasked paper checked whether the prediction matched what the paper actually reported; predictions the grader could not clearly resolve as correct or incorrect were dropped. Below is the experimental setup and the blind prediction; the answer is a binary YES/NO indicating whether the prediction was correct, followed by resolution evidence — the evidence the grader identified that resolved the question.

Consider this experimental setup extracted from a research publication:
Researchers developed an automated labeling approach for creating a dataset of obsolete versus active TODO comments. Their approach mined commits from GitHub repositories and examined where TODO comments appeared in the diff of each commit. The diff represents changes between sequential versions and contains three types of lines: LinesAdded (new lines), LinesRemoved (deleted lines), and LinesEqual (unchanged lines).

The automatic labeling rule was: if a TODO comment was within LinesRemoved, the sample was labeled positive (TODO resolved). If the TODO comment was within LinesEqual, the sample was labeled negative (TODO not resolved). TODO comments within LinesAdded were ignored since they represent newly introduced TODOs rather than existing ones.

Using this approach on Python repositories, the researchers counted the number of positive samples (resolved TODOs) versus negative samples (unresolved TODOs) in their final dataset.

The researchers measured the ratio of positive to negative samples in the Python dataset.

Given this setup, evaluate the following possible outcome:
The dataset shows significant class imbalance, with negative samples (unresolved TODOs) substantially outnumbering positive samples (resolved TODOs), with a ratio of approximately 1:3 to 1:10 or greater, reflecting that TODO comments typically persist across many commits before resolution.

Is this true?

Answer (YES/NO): NO